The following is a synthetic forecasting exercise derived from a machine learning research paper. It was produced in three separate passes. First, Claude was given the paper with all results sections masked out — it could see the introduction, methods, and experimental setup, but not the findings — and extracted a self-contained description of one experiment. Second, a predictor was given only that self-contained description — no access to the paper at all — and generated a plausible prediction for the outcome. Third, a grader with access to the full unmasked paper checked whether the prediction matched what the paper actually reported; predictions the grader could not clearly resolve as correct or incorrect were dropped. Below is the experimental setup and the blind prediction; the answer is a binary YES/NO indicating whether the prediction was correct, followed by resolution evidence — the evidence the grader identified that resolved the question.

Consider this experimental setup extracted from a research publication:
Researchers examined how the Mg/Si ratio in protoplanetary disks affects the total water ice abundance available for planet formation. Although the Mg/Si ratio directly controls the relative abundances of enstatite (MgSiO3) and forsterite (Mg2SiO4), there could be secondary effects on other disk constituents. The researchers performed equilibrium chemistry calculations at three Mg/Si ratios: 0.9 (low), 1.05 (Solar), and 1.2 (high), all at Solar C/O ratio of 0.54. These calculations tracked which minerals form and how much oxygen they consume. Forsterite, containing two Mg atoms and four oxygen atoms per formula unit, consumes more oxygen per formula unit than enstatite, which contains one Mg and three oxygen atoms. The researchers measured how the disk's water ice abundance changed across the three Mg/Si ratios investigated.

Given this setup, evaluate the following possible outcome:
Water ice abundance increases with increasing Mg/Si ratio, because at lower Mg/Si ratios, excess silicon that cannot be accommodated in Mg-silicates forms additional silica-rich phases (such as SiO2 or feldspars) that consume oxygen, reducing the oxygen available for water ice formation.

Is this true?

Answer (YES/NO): NO